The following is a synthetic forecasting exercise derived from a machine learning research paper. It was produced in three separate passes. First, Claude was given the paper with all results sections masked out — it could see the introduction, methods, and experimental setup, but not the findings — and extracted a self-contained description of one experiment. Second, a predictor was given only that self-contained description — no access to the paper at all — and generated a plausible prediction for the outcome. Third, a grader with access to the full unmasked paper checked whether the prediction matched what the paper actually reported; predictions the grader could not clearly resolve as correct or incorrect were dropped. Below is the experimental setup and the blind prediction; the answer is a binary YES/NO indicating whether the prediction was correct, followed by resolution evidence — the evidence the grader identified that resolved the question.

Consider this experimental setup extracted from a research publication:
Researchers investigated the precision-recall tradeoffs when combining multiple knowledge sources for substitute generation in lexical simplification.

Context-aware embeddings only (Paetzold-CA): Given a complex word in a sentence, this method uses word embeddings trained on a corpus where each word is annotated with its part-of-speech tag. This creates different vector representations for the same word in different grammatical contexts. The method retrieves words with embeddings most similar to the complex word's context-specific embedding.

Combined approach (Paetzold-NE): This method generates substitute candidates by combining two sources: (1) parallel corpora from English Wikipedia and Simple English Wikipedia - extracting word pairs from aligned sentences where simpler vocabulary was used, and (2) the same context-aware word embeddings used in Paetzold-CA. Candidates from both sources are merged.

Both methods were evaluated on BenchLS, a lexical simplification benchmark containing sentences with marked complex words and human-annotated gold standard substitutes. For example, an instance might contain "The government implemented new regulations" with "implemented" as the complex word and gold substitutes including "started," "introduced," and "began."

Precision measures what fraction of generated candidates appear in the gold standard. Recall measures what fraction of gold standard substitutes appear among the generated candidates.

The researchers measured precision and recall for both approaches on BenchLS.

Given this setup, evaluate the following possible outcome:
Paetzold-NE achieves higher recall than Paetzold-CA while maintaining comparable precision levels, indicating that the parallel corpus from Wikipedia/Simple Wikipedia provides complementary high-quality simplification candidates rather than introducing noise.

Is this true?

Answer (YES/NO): NO